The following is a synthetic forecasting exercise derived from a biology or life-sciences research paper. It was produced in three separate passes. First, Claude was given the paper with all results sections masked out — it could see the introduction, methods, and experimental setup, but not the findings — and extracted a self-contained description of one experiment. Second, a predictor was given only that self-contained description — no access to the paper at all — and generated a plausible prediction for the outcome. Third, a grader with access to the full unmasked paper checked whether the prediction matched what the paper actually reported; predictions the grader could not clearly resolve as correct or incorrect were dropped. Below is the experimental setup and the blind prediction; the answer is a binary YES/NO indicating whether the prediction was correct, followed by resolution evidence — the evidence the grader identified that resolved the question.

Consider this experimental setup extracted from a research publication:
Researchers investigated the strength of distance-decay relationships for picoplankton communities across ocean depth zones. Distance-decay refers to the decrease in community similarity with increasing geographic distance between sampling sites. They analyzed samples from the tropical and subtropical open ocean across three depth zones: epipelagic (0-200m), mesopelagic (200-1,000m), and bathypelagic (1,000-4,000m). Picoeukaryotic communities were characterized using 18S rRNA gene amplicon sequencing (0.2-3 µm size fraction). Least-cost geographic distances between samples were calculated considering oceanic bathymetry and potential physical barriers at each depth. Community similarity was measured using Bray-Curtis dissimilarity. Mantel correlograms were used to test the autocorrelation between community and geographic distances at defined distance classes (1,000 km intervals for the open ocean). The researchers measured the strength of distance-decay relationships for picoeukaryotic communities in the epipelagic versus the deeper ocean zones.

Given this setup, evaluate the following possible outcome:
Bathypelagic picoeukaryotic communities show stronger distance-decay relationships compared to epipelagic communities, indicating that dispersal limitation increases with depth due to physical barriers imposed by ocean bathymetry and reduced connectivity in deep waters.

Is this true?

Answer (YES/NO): YES